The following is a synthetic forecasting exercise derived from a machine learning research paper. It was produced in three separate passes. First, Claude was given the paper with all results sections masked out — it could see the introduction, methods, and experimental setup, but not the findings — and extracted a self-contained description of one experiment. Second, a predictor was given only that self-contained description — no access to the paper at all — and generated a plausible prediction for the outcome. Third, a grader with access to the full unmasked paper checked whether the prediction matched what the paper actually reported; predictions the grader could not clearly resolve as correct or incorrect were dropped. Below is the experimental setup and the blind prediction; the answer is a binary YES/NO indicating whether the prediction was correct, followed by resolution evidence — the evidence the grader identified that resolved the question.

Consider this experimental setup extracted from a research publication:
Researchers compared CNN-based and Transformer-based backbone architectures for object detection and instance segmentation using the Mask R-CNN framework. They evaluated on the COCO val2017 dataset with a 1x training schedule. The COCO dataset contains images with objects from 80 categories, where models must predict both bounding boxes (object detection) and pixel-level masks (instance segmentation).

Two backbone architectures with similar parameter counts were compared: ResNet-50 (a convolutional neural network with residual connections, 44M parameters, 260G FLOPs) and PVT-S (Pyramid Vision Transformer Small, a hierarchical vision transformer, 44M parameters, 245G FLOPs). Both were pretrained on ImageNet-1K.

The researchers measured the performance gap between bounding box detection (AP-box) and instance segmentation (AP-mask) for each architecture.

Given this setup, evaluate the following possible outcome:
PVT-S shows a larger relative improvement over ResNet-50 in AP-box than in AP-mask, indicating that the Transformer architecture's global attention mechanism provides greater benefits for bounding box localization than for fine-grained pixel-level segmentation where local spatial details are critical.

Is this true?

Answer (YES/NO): NO